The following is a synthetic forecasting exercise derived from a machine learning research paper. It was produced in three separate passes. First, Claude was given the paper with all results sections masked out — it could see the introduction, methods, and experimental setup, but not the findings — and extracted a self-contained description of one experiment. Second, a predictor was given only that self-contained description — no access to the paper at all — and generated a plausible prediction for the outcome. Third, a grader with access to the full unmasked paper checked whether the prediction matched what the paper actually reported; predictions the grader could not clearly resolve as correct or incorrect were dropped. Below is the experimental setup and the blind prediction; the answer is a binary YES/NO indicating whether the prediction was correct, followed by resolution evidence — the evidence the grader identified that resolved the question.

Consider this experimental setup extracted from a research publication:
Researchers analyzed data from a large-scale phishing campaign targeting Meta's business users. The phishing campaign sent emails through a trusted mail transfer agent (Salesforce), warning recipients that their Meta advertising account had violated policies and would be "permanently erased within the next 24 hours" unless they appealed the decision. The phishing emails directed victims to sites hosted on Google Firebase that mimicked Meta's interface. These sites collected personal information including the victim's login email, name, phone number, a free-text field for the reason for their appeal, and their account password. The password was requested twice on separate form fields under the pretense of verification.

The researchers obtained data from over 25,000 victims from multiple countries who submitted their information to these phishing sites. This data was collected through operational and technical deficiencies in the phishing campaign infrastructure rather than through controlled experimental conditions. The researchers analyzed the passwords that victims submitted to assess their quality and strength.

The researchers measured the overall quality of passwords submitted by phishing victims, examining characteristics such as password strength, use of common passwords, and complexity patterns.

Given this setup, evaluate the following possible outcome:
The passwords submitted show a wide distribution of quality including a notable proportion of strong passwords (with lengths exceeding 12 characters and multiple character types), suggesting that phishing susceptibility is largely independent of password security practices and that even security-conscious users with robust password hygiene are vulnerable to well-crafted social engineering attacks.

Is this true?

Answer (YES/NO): NO